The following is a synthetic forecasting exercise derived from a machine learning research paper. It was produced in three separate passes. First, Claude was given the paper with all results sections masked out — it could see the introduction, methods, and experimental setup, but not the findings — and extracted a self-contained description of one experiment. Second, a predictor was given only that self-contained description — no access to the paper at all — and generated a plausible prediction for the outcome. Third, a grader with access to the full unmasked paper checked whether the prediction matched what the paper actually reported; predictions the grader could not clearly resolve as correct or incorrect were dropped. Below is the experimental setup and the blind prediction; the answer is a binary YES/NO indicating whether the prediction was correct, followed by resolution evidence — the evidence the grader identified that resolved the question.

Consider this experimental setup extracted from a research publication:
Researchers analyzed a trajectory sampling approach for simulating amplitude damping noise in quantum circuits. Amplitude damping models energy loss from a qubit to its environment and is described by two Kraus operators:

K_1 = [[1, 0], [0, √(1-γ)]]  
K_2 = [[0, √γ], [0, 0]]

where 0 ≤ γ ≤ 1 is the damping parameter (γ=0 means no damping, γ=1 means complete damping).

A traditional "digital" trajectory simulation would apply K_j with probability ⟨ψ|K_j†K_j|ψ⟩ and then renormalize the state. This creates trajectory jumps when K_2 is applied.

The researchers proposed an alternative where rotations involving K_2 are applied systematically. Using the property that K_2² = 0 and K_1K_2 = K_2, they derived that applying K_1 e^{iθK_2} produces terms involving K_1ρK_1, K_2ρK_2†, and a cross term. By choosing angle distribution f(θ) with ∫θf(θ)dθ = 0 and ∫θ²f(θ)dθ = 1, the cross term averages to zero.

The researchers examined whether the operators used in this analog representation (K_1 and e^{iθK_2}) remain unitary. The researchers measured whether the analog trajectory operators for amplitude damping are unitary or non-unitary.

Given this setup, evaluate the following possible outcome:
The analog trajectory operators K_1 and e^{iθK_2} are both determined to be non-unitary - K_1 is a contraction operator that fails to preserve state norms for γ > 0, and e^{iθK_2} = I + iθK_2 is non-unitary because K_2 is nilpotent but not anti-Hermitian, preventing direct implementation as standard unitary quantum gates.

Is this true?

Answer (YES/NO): YES